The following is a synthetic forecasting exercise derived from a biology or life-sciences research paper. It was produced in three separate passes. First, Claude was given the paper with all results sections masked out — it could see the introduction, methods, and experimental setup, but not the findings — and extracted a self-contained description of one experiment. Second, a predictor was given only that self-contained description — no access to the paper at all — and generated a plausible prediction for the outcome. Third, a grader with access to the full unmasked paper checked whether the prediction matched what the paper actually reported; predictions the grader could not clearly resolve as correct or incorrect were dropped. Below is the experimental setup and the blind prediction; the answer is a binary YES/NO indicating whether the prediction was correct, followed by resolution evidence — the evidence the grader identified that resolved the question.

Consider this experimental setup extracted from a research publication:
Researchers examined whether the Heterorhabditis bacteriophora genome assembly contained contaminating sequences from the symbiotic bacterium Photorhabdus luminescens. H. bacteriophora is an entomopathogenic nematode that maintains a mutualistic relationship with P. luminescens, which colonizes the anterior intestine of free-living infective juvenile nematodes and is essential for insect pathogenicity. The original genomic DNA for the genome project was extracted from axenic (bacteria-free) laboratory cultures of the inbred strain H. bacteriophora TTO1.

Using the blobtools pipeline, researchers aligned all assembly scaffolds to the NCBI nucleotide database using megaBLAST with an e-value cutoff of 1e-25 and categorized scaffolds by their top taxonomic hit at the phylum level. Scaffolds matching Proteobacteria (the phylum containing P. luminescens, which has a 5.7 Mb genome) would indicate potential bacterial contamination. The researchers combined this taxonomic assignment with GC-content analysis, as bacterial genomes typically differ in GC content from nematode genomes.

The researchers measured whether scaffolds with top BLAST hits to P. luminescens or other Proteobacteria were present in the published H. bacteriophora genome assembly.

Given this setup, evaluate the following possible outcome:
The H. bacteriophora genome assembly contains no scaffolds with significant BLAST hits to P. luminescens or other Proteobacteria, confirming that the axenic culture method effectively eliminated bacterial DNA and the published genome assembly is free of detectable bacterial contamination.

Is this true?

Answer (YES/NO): NO